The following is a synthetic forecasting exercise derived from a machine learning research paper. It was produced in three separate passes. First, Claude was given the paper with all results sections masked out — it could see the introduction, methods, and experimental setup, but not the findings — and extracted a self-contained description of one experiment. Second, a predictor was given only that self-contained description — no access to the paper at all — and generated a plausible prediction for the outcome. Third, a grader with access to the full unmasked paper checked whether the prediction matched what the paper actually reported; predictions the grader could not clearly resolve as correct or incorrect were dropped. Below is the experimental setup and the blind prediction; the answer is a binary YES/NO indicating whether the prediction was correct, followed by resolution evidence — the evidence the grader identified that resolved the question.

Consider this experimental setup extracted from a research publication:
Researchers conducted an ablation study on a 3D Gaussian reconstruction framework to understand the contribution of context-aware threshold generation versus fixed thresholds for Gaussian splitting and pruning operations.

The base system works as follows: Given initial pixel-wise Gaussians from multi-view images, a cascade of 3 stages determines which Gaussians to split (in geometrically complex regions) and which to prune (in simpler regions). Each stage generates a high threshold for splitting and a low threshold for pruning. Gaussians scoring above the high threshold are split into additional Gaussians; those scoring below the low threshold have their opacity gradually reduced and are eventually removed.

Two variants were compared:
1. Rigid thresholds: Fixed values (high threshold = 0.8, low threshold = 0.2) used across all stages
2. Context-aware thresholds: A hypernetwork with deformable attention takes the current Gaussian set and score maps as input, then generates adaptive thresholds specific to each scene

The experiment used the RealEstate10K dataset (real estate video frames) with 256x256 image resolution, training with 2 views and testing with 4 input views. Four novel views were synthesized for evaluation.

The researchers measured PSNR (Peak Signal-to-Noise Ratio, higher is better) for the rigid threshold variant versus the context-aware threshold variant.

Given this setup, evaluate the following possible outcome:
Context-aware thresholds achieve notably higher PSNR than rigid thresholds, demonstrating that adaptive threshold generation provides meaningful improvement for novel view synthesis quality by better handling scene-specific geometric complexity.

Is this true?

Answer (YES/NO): YES